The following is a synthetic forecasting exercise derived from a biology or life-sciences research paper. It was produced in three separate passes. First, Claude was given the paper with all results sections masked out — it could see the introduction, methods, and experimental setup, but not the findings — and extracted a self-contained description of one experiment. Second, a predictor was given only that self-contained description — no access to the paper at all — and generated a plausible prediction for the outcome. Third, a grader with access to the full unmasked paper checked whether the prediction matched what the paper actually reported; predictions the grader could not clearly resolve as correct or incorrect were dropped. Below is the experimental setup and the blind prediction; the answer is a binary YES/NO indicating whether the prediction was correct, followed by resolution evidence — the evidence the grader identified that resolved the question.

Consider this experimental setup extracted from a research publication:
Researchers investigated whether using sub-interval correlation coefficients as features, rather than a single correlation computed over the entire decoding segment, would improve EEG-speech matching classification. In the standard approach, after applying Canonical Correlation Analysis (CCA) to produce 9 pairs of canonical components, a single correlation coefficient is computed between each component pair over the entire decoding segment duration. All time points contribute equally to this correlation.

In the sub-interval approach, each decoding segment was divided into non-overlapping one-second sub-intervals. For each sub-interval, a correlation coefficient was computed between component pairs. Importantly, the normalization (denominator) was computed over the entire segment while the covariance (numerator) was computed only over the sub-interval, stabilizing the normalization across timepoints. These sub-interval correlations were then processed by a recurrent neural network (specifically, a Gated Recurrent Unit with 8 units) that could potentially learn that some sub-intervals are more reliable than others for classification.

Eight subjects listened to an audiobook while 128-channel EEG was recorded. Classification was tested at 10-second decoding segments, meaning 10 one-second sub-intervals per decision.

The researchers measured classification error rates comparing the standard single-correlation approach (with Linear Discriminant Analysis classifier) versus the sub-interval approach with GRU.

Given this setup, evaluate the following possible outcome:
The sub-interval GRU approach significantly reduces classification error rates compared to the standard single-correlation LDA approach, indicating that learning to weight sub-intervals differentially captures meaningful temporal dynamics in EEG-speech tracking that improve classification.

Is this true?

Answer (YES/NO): YES